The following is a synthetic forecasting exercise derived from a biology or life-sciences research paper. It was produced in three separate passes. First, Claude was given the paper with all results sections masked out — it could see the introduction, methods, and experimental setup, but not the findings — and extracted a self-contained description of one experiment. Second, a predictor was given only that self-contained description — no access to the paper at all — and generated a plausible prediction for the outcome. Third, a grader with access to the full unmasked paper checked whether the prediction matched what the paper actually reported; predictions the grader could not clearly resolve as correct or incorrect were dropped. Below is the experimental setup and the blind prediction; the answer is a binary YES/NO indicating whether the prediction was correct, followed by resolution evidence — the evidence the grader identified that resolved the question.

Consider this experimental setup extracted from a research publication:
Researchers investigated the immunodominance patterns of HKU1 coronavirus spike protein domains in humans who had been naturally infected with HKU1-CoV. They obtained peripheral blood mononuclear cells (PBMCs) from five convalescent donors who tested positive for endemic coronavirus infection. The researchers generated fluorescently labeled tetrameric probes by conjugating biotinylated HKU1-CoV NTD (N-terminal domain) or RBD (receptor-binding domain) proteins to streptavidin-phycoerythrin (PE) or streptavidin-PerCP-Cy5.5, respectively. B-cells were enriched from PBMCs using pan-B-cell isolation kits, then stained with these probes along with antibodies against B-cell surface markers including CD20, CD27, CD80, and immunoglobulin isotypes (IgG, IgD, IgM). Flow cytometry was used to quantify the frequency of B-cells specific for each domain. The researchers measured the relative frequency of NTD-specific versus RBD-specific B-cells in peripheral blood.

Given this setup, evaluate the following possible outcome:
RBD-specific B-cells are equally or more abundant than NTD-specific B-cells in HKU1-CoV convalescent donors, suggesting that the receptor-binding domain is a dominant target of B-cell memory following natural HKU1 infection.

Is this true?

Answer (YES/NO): NO